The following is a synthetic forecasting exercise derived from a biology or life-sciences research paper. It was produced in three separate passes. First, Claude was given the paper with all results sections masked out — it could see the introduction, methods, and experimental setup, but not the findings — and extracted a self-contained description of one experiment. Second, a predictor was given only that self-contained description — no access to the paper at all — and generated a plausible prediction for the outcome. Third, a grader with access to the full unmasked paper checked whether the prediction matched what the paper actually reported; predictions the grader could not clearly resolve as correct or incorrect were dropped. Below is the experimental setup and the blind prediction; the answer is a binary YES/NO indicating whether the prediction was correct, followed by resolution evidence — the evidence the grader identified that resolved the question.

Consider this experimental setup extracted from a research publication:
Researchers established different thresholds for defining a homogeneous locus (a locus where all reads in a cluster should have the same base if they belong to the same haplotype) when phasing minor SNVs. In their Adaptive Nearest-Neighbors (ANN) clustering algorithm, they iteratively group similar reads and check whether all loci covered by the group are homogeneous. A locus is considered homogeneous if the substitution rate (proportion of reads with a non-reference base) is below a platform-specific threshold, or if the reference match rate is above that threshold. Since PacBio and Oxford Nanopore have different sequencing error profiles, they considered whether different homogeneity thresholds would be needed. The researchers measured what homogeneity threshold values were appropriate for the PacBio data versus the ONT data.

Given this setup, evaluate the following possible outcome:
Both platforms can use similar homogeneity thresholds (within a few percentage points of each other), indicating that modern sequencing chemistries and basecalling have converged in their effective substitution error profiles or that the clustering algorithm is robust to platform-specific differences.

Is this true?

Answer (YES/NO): NO